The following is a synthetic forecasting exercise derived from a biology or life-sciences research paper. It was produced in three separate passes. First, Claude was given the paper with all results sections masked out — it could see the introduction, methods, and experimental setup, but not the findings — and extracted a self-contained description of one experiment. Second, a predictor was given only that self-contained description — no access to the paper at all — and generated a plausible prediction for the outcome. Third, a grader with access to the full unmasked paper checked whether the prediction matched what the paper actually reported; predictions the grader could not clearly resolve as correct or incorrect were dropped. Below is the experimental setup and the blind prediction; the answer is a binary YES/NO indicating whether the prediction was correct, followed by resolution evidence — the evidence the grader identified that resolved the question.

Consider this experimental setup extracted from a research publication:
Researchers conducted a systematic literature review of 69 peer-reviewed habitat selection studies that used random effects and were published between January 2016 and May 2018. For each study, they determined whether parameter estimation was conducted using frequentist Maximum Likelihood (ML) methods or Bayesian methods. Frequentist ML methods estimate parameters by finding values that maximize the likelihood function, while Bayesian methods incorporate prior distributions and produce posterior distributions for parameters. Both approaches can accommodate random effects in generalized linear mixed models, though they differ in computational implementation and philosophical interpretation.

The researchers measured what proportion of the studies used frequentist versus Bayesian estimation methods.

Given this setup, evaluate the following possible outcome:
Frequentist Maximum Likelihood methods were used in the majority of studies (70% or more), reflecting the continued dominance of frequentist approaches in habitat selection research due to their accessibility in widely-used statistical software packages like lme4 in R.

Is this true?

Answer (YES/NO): YES